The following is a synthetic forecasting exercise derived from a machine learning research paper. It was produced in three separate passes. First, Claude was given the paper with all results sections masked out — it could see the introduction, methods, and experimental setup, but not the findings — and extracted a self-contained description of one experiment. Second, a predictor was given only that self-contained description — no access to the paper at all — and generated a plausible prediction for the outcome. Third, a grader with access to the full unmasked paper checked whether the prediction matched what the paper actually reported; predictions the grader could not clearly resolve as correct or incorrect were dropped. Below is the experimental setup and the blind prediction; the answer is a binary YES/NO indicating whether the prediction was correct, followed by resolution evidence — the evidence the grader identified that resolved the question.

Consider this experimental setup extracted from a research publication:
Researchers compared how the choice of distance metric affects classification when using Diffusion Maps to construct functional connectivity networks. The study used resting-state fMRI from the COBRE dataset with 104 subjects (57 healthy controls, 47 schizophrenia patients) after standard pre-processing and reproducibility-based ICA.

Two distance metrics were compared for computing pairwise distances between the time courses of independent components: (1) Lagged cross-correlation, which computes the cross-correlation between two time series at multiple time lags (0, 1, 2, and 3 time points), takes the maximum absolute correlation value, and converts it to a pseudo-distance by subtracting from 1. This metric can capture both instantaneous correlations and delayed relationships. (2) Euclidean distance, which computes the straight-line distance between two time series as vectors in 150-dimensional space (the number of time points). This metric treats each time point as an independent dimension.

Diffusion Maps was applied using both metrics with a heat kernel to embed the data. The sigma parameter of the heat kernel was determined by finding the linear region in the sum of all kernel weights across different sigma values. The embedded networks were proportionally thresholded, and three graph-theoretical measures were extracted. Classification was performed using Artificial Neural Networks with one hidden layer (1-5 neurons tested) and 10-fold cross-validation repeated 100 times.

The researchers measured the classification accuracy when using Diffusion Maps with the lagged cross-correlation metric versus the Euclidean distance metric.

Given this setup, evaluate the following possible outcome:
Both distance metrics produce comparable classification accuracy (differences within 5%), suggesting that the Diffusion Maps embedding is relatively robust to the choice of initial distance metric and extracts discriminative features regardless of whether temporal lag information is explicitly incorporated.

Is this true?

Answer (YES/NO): NO